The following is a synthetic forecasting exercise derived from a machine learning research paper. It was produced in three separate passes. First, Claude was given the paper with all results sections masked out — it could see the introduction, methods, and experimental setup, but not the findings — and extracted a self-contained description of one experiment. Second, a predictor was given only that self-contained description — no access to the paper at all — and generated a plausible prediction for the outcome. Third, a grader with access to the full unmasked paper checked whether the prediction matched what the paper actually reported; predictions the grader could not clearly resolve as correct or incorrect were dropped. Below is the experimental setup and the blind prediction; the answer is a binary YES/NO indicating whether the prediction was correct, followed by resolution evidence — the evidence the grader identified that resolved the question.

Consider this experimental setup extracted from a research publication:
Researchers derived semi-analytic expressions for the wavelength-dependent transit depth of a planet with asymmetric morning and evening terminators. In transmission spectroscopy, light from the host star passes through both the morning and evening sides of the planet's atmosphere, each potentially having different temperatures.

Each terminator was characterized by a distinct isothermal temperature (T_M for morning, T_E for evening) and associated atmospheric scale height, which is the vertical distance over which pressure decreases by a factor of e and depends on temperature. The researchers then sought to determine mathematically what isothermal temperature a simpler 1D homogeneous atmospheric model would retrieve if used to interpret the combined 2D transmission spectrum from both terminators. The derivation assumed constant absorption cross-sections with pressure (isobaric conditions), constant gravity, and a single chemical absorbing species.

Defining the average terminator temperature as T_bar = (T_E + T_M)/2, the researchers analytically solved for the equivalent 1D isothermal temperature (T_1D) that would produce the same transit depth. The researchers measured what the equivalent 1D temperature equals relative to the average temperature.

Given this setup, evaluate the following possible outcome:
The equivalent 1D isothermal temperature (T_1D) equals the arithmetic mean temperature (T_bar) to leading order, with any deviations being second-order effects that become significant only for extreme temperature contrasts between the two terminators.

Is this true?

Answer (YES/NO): NO